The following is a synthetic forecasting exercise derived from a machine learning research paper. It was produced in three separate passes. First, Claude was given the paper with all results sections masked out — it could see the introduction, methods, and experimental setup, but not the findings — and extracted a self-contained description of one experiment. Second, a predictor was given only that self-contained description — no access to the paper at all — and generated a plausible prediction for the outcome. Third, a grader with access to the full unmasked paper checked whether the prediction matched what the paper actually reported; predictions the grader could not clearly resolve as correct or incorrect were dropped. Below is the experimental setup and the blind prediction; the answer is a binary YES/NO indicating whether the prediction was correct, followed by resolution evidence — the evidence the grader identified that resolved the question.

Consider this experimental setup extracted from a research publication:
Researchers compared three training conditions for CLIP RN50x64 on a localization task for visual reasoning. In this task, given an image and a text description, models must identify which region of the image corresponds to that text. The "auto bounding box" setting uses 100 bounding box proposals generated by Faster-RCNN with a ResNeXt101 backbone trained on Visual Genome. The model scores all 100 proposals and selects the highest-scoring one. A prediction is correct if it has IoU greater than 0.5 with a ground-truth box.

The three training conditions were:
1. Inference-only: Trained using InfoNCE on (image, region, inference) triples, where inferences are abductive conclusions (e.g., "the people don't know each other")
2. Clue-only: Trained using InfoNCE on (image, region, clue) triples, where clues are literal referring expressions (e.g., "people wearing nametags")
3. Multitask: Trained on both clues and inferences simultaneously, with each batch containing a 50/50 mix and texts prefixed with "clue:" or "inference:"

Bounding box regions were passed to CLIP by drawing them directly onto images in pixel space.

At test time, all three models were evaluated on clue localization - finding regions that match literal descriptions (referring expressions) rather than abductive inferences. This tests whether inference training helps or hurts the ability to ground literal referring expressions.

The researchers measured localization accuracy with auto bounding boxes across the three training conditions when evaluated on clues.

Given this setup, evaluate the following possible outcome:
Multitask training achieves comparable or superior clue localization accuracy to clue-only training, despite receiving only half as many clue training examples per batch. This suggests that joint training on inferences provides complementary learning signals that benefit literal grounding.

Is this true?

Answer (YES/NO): YES